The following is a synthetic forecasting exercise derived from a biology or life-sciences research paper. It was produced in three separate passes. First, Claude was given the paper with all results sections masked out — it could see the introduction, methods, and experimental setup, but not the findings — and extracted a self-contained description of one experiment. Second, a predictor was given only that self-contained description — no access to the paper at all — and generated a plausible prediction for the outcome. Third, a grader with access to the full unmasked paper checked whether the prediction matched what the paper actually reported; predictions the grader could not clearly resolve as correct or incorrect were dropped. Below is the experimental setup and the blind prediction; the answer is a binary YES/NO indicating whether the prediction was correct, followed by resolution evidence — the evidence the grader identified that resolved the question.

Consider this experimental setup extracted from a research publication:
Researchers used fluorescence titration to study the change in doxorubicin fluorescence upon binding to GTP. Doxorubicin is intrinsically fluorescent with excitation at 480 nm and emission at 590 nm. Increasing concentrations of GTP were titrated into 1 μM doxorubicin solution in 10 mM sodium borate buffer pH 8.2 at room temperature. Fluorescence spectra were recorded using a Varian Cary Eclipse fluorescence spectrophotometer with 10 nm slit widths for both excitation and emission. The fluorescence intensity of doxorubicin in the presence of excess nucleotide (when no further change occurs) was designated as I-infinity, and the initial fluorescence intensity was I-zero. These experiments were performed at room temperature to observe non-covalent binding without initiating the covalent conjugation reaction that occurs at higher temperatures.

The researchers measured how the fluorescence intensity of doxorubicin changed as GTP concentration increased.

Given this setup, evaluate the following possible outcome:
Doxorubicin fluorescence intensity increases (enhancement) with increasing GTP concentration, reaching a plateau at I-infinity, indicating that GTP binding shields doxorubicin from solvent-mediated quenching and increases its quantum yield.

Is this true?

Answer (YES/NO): NO